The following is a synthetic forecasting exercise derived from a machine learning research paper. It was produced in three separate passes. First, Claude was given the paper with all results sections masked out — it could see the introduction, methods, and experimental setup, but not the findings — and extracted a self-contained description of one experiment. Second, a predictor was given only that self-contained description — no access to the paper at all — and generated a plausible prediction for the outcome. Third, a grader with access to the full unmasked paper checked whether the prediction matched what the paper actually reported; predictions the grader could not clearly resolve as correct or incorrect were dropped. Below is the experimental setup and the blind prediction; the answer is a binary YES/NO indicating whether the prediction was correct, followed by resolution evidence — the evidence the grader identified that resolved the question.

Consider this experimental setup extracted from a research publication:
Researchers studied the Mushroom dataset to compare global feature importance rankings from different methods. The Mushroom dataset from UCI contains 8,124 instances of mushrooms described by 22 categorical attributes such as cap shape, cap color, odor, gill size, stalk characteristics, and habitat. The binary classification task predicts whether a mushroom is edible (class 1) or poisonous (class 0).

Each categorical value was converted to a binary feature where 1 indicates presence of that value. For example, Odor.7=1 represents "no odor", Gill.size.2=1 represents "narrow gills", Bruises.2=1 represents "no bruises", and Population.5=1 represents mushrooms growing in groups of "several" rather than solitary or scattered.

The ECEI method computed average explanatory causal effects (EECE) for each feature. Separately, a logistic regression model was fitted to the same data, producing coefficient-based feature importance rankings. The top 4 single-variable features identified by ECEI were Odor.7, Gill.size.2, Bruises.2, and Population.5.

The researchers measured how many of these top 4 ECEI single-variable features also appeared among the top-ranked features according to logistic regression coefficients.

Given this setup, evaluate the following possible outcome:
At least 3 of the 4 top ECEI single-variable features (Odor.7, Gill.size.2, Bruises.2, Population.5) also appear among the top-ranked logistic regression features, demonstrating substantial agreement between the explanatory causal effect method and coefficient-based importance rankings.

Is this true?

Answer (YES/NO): YES